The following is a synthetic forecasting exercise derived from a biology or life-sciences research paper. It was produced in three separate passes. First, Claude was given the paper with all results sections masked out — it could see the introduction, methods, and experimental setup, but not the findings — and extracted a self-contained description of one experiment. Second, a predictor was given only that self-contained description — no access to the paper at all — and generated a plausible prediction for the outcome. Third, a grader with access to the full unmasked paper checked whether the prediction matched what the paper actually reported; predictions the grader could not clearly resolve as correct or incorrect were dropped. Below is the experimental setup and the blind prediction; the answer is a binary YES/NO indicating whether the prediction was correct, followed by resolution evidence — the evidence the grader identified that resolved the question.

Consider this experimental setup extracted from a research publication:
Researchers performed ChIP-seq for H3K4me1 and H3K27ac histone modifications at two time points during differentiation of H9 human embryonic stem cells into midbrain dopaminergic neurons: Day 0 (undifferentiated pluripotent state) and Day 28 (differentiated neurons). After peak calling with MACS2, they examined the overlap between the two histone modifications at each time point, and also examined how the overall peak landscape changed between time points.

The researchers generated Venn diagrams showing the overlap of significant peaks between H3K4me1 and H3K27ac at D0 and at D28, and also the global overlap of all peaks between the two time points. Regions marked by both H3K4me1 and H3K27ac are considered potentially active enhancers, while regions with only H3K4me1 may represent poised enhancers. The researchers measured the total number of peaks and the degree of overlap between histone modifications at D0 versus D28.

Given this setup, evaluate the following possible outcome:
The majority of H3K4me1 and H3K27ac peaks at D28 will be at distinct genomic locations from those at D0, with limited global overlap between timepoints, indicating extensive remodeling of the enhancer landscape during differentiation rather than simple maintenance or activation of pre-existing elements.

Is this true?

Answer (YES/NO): NO